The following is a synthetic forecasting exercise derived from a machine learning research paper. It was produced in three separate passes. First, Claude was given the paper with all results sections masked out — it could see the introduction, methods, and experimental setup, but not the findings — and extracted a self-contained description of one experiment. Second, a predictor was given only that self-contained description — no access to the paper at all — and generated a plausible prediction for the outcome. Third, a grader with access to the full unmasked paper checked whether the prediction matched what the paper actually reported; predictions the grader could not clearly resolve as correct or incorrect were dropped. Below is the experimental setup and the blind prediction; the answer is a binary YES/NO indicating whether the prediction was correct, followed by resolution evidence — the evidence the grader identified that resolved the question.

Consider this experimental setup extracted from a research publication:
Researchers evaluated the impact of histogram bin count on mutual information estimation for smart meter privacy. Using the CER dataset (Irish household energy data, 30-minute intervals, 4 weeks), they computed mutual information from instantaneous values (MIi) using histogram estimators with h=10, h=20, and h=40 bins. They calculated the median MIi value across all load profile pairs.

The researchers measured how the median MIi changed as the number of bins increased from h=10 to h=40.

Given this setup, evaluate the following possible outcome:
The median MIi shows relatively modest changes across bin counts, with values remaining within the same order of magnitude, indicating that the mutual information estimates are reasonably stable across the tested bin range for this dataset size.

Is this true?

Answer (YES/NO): NO